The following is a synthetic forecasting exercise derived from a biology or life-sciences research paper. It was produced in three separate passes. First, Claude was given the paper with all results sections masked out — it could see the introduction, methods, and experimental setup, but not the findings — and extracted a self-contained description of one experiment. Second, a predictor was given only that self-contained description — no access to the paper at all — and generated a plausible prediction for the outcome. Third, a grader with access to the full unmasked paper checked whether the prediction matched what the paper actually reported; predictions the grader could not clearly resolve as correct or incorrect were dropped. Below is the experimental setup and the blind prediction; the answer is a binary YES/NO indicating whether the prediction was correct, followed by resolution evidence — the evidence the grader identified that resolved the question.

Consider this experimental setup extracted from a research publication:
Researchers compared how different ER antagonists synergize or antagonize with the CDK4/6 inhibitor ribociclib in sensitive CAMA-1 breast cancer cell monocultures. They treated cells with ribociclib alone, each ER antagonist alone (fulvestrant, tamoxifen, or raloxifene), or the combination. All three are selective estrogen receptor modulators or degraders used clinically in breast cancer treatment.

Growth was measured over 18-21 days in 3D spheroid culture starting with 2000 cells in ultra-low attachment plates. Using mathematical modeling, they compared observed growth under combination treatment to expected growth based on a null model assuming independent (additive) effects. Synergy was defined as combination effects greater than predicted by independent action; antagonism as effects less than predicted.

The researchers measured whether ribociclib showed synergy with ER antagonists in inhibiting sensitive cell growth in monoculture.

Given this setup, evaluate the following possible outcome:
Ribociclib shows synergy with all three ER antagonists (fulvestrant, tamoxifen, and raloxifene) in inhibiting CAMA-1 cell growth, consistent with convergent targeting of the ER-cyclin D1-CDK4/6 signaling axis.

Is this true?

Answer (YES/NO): YES